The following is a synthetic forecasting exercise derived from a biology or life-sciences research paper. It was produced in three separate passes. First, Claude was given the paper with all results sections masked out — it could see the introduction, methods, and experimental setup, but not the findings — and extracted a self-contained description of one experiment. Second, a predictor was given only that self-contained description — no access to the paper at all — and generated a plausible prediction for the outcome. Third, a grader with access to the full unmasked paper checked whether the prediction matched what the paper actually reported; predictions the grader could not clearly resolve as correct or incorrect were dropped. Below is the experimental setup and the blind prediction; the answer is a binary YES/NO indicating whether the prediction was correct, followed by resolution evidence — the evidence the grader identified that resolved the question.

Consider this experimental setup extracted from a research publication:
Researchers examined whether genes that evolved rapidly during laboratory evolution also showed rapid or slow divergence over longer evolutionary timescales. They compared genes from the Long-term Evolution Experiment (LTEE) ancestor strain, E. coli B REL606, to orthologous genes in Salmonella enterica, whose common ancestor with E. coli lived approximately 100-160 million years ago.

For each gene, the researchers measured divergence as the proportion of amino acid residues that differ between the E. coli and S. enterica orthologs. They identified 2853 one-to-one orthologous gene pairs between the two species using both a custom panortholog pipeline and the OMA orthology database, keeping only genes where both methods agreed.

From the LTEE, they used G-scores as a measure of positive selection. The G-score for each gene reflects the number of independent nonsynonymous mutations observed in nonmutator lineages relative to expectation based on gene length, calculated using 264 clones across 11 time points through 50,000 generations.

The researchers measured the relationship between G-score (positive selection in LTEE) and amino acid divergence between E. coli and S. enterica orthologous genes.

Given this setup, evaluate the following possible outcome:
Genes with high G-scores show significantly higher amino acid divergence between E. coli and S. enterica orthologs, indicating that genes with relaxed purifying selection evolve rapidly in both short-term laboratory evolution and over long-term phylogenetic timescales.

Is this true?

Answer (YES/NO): NO